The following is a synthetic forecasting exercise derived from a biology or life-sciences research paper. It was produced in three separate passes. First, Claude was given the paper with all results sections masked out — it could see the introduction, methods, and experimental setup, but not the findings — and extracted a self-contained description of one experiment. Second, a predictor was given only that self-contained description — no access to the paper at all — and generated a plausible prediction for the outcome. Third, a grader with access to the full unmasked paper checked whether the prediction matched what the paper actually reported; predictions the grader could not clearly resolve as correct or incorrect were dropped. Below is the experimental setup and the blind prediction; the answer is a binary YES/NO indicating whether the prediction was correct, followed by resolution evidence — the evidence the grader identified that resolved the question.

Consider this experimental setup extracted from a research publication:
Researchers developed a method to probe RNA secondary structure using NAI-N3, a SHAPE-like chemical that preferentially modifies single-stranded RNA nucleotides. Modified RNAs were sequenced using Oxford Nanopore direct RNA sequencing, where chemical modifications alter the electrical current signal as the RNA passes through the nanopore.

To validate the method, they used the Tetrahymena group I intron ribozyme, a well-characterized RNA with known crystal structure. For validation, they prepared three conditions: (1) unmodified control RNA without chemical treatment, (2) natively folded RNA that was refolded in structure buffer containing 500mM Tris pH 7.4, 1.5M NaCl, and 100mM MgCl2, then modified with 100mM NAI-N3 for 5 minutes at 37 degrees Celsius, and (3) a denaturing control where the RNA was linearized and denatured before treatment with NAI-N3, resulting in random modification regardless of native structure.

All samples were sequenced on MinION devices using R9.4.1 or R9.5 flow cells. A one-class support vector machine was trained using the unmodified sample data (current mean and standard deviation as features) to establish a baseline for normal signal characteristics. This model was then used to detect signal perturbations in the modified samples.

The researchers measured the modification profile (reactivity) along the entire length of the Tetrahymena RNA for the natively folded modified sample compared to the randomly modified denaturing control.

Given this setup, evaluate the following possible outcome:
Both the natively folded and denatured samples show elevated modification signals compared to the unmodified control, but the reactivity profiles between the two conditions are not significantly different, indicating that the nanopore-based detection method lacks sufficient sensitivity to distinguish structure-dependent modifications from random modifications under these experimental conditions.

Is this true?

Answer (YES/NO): NO